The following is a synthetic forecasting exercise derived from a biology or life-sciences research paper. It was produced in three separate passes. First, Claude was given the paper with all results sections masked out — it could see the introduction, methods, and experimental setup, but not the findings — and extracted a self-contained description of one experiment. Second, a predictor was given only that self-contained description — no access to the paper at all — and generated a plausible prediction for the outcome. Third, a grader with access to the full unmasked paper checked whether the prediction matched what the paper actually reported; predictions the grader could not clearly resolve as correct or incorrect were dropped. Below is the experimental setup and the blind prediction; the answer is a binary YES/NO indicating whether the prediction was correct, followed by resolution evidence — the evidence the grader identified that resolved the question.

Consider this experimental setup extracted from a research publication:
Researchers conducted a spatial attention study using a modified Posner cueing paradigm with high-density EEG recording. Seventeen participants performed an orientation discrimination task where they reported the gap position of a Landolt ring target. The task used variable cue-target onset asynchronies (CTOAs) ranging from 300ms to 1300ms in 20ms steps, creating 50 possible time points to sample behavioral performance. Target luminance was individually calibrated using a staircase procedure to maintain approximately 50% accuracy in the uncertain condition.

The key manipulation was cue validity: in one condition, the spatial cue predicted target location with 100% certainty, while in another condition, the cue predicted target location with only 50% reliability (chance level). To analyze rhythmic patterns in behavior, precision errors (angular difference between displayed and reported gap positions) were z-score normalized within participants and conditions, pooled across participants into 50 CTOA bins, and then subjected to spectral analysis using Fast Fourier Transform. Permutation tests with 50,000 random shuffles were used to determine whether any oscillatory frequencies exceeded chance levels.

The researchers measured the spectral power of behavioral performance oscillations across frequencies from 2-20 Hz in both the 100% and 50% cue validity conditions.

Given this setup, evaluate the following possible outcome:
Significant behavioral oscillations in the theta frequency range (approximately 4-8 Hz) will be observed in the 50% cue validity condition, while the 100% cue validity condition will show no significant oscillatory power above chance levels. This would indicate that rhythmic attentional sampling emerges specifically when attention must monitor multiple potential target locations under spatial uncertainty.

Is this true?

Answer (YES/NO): NO